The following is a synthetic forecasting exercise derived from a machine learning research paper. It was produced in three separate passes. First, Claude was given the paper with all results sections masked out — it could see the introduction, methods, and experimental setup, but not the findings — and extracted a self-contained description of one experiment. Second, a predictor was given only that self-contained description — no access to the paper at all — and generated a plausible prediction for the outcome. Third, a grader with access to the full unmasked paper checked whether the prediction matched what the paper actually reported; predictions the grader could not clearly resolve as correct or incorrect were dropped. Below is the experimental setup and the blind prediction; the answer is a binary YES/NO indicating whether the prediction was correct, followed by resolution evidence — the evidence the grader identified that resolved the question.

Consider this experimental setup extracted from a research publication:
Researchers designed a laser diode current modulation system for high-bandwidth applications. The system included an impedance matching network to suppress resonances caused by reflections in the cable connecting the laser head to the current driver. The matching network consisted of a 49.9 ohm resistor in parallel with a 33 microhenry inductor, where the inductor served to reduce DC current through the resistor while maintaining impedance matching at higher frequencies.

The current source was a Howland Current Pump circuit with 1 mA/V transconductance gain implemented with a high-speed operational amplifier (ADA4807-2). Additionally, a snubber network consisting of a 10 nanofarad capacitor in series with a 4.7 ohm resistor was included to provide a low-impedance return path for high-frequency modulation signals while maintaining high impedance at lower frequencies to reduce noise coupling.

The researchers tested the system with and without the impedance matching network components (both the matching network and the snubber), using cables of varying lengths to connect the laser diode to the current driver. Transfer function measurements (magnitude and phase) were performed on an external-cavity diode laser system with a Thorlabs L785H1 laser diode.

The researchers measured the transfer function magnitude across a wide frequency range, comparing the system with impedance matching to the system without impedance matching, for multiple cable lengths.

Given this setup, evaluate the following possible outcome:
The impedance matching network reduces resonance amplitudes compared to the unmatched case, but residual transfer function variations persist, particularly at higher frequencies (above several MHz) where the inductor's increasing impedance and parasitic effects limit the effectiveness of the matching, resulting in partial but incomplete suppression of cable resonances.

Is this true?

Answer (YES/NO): NO